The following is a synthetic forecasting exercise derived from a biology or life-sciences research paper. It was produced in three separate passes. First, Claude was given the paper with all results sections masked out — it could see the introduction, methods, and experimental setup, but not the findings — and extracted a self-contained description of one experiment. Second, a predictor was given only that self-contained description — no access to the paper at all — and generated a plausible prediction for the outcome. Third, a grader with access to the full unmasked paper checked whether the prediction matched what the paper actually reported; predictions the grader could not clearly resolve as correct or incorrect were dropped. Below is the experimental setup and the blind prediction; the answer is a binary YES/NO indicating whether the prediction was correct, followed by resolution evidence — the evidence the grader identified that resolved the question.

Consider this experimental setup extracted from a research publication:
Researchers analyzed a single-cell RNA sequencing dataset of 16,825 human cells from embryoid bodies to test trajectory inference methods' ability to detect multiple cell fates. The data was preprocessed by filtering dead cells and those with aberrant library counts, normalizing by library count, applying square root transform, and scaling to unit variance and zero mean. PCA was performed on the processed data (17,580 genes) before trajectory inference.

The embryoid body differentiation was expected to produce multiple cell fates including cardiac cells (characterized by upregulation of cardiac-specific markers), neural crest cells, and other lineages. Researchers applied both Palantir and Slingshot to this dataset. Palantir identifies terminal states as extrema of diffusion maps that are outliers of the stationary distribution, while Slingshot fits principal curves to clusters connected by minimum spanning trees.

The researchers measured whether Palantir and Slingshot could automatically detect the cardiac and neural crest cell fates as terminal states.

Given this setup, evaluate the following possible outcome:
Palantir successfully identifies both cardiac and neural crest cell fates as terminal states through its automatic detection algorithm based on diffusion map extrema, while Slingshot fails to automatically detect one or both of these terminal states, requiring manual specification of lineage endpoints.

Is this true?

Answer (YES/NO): NO